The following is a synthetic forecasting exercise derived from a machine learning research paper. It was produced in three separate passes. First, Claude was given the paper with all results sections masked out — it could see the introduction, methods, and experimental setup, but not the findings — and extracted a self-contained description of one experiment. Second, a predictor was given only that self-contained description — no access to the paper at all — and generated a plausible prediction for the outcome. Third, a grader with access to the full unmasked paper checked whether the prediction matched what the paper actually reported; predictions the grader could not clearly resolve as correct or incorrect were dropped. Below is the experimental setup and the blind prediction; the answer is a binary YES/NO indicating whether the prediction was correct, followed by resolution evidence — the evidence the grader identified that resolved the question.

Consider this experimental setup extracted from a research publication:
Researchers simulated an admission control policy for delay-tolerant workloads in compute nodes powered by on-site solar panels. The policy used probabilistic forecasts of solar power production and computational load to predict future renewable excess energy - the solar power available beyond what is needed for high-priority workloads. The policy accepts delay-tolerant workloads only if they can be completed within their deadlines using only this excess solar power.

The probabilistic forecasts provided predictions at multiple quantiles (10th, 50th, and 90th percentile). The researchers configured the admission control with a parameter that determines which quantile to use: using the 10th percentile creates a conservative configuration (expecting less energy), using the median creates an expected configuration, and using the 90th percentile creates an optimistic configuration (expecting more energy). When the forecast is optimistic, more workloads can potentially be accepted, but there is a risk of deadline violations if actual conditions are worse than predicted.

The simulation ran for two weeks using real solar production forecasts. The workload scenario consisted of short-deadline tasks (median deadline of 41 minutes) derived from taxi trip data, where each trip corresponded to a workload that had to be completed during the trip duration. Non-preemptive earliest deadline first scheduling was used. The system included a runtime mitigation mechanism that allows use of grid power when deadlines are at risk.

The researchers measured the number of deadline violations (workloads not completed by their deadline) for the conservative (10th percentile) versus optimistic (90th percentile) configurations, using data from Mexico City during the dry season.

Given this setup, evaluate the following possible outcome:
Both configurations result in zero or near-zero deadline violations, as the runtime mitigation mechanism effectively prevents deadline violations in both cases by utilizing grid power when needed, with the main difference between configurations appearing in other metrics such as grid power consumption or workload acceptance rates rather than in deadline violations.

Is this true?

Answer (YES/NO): NO